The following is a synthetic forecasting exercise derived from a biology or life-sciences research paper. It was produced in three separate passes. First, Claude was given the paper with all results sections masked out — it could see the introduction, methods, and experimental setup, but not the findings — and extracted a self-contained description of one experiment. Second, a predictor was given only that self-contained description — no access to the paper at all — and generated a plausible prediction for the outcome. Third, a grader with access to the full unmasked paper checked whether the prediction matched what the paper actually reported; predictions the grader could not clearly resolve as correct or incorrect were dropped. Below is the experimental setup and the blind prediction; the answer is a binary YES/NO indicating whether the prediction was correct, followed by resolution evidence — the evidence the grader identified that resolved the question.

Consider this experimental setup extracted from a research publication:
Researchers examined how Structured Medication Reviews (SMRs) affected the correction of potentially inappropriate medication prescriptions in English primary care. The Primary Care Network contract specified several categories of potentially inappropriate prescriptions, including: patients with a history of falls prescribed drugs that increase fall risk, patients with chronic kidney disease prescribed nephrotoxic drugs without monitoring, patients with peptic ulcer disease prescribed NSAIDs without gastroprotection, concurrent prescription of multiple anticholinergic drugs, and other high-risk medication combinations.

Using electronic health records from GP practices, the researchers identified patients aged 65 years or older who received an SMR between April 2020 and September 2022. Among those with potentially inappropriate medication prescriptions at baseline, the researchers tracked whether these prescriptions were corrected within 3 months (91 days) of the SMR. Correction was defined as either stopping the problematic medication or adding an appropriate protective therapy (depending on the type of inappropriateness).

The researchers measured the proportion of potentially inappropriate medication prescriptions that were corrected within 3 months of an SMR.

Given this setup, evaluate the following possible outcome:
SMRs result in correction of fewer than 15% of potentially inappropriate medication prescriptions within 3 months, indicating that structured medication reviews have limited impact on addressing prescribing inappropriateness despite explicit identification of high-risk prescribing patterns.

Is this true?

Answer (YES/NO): NO